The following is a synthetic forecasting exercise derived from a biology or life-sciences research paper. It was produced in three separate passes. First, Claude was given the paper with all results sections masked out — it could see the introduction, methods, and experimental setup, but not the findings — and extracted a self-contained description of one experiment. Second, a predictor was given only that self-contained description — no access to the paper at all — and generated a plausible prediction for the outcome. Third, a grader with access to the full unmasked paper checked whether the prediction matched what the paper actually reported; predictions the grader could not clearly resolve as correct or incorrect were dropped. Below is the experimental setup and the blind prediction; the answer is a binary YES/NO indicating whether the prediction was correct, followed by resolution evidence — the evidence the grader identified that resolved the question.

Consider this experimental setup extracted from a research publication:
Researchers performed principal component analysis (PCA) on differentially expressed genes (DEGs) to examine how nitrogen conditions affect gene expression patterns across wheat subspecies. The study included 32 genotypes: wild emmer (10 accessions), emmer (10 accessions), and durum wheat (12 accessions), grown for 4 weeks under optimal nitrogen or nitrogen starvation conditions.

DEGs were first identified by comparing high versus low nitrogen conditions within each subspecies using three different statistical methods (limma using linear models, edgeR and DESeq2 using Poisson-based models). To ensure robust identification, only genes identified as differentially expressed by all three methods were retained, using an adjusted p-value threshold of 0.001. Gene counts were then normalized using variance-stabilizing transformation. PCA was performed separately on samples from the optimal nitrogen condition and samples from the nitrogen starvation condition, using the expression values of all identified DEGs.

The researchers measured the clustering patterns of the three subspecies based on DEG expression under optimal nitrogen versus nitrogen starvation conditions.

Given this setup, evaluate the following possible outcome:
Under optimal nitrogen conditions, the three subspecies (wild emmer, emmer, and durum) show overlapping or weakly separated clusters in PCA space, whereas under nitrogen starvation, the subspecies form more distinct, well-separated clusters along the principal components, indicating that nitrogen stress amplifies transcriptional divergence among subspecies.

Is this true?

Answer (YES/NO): NO